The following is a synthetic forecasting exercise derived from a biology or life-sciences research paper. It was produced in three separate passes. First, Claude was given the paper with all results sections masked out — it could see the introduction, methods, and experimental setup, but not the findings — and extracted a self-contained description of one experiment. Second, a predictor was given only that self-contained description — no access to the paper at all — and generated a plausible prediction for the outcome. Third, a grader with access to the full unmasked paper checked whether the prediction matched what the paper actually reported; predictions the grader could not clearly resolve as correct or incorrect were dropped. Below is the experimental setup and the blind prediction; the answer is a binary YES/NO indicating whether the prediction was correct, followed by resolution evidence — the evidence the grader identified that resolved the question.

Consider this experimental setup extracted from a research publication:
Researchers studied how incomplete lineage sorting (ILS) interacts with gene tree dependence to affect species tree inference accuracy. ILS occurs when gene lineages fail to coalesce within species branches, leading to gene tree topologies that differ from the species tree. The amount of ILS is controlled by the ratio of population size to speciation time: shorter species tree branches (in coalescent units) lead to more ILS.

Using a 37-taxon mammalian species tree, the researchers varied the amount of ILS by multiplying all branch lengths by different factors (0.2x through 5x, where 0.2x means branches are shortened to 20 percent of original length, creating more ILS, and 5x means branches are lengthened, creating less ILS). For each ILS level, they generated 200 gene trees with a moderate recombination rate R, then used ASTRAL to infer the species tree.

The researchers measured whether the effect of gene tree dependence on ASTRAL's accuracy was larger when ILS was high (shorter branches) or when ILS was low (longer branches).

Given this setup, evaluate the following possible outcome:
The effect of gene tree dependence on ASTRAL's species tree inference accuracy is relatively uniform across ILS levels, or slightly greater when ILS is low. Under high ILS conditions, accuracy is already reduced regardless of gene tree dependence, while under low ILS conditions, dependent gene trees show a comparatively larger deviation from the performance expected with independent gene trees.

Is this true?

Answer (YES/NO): NO